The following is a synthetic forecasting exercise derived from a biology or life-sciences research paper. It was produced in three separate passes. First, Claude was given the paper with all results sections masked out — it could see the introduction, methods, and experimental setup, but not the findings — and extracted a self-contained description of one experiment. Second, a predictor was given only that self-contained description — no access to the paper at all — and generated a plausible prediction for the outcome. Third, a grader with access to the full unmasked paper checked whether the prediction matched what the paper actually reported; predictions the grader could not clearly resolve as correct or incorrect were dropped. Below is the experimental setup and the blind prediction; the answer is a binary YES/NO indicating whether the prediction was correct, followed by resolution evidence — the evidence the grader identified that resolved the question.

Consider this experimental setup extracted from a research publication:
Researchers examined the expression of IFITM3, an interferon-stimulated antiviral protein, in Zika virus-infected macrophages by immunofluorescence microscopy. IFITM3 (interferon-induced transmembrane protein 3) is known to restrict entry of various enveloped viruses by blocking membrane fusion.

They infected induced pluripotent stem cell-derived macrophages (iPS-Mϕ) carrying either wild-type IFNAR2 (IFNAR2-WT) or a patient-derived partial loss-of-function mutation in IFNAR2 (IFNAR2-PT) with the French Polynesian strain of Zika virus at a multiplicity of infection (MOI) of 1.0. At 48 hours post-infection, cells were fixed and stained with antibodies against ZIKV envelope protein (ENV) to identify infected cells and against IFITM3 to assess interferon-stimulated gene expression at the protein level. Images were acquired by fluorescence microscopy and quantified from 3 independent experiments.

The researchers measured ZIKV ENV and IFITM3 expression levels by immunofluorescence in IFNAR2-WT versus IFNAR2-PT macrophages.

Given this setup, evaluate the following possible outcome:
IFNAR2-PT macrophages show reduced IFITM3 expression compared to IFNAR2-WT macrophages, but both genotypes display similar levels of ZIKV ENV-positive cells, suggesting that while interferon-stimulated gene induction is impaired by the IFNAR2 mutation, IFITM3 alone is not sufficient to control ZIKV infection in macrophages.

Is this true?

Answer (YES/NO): NO